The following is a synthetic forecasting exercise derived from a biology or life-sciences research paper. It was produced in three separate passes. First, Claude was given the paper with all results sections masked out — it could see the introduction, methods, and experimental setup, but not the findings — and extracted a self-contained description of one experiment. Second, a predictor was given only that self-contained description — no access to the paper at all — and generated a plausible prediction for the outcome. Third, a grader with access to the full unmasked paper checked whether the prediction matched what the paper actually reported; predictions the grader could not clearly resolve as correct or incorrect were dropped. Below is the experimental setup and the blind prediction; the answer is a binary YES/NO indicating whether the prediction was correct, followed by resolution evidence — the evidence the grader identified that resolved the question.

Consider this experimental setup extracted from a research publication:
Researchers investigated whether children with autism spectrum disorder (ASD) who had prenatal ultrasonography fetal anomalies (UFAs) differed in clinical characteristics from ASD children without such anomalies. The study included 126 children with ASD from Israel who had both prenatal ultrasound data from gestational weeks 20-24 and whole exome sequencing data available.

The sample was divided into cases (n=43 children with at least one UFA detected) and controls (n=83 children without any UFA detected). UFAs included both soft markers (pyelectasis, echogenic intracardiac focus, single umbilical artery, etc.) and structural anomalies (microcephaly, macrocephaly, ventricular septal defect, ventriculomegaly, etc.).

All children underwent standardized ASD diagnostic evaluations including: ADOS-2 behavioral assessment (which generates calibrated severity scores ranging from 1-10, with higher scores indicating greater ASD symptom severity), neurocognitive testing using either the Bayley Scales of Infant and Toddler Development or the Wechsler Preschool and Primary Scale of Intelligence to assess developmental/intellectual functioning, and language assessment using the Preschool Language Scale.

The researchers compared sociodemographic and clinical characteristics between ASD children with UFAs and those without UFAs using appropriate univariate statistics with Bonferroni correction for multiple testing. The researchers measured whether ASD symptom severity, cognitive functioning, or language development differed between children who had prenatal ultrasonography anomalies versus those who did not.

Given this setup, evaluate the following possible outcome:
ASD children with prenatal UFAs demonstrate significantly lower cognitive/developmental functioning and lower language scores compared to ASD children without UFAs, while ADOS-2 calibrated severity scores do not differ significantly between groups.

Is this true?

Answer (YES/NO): NO